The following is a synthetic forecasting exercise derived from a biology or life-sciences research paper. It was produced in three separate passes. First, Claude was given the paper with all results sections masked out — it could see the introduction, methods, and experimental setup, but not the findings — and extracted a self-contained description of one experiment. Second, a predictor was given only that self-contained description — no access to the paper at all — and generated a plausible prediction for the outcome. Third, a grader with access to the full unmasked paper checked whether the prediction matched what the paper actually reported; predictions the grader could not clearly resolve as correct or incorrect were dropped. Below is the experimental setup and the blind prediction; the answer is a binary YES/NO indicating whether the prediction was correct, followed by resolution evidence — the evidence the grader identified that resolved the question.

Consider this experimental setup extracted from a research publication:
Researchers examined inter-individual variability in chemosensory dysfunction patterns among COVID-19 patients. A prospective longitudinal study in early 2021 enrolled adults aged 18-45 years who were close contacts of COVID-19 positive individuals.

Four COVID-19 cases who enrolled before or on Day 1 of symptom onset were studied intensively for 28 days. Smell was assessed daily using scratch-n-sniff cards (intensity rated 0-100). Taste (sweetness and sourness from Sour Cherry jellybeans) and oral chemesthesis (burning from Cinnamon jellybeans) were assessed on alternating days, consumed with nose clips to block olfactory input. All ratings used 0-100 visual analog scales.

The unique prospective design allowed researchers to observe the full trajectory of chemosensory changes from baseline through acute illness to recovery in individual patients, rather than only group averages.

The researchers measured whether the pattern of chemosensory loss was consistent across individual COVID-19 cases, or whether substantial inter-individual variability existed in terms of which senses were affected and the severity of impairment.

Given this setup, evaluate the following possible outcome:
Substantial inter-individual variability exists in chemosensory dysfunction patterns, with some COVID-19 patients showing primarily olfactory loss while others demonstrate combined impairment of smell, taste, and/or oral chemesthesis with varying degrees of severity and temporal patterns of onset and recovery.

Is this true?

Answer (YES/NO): YES